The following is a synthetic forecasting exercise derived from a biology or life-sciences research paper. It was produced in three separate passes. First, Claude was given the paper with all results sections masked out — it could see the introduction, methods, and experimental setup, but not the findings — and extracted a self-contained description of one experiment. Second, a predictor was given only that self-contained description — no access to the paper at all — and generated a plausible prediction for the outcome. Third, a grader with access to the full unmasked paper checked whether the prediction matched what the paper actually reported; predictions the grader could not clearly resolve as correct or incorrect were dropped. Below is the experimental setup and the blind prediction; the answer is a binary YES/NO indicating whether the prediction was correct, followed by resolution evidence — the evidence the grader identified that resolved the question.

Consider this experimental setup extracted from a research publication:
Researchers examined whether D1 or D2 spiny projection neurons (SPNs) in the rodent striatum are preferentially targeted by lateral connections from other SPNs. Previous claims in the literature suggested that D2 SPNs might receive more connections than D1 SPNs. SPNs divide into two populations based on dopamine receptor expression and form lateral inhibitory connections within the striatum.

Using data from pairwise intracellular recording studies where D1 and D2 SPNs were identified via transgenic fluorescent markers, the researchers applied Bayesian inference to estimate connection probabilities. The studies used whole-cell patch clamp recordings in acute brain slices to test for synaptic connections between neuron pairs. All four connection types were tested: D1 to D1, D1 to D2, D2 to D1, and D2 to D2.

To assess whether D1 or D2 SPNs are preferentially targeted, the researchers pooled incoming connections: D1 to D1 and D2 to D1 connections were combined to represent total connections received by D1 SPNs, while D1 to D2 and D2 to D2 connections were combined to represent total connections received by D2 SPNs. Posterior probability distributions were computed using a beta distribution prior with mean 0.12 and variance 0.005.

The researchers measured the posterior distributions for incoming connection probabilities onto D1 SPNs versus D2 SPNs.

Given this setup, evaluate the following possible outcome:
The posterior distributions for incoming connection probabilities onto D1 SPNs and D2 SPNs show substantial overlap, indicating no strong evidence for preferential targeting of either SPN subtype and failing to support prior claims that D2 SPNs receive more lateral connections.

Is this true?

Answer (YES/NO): YES